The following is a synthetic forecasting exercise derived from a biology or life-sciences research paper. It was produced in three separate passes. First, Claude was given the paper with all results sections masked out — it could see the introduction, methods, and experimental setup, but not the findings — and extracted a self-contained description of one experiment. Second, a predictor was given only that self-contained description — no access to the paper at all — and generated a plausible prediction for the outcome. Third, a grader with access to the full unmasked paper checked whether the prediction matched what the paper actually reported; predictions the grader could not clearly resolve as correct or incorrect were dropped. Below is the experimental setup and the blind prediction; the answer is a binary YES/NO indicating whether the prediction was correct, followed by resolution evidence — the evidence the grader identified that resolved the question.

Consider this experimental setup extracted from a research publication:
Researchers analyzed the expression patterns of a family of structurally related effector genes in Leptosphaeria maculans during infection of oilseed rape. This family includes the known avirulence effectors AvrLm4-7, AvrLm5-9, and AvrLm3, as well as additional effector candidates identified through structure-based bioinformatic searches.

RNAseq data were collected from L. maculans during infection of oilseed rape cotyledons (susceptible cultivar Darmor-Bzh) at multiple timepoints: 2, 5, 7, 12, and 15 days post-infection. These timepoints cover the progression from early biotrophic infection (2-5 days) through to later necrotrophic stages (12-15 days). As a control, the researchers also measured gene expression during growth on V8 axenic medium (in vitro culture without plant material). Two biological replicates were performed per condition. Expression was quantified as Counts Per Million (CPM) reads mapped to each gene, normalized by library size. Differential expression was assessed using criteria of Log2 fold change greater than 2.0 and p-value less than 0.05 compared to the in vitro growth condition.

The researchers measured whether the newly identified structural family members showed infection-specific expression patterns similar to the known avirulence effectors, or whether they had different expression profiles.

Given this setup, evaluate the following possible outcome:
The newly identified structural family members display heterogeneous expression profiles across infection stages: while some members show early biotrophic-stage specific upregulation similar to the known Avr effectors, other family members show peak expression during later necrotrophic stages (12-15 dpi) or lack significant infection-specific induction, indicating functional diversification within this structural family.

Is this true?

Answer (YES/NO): NO